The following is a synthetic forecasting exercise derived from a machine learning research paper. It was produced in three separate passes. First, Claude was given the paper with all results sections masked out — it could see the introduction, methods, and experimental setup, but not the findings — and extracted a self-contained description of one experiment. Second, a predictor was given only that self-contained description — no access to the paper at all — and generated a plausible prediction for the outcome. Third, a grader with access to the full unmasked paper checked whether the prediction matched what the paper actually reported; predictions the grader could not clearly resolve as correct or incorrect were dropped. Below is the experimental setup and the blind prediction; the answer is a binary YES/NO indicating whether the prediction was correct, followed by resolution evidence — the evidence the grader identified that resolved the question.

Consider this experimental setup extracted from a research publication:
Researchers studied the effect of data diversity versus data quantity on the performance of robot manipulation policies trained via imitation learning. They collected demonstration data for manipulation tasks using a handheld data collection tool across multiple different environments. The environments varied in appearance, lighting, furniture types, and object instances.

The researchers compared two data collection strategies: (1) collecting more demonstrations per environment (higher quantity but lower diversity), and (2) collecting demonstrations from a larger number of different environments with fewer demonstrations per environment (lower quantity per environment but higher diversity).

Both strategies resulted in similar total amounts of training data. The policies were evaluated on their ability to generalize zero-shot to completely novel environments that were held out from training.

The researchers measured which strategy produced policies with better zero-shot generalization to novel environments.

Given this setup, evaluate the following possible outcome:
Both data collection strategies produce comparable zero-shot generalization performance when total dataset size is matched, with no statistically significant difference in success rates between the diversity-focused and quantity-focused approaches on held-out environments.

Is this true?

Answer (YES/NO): NO